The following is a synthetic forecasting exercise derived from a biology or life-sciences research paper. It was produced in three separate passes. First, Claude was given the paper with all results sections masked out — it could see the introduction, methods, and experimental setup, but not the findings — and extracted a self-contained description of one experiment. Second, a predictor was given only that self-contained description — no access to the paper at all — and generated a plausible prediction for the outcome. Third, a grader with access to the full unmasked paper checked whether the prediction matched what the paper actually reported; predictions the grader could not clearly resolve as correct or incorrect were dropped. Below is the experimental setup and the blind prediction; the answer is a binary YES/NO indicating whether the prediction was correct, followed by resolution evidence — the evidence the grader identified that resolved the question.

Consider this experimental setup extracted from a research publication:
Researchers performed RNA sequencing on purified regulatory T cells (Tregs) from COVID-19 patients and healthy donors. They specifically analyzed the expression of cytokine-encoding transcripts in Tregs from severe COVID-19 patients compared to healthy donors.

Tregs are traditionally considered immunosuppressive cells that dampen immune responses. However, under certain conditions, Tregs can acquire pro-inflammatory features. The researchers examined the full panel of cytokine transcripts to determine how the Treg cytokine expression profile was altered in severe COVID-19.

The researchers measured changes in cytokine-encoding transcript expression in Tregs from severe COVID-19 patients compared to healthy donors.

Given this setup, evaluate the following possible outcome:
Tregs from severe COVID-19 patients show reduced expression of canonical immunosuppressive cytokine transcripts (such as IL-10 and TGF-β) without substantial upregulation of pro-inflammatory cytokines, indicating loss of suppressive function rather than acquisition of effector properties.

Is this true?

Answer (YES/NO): NO